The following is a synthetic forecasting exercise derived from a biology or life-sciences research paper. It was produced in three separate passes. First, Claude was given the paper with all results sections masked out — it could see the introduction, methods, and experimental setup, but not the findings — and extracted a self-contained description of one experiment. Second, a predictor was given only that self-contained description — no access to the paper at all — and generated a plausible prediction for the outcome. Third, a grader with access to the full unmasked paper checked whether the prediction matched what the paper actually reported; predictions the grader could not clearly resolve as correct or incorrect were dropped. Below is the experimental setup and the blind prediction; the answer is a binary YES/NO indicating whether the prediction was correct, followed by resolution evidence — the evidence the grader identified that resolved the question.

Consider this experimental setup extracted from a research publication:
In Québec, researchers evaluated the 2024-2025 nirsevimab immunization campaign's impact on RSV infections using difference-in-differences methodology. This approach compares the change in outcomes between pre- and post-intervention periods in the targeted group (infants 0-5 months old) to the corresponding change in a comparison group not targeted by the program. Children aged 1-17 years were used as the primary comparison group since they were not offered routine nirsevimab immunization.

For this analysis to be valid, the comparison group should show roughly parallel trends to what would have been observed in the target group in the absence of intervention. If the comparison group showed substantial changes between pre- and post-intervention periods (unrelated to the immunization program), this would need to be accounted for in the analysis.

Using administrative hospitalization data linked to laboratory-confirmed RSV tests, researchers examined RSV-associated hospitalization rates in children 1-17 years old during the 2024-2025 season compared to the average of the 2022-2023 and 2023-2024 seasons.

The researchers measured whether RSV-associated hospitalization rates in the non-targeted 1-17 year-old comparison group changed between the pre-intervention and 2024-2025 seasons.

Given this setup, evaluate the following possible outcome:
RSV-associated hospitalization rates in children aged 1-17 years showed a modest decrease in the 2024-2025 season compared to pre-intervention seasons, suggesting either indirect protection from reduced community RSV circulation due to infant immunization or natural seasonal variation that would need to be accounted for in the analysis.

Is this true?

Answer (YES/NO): YES